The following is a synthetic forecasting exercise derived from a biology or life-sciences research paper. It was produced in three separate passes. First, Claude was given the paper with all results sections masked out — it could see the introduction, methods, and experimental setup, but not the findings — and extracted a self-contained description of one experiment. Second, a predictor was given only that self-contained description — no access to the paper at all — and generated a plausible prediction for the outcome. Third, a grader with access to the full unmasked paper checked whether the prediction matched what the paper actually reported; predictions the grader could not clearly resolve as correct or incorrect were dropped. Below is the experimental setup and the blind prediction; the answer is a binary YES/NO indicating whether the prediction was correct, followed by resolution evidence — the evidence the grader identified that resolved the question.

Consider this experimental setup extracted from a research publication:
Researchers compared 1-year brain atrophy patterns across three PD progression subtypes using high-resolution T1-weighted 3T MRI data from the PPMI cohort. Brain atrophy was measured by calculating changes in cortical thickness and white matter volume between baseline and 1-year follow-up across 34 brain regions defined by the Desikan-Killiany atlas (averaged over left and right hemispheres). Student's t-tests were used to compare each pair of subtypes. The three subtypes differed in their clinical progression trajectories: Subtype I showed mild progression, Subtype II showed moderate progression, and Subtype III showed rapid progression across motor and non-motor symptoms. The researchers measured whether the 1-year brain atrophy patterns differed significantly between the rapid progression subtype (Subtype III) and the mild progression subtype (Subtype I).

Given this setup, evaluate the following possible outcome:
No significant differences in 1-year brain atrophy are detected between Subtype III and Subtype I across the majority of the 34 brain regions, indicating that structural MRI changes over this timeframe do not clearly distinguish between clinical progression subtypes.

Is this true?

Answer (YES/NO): NO